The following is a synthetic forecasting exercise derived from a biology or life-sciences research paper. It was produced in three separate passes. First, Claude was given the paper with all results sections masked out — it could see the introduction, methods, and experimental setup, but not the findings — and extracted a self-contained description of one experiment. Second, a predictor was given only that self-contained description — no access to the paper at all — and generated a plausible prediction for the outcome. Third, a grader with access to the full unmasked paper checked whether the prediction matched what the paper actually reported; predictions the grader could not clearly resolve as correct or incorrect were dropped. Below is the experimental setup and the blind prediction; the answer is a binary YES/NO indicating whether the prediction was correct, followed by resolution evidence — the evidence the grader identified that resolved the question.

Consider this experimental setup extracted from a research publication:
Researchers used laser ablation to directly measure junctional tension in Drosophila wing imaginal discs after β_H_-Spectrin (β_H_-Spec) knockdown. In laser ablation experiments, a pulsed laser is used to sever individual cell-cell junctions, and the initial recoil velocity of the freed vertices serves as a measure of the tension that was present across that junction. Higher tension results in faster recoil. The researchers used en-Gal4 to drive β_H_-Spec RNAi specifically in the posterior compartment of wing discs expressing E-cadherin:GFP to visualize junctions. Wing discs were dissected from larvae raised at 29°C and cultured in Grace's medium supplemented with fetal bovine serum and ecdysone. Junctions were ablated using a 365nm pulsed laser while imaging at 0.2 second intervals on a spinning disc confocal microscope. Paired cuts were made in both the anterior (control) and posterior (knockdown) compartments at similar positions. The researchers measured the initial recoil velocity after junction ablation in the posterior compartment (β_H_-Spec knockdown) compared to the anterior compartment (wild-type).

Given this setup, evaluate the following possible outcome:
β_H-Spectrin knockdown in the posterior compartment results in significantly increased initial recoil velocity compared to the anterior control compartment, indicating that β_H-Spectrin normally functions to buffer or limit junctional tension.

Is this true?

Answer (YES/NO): YES